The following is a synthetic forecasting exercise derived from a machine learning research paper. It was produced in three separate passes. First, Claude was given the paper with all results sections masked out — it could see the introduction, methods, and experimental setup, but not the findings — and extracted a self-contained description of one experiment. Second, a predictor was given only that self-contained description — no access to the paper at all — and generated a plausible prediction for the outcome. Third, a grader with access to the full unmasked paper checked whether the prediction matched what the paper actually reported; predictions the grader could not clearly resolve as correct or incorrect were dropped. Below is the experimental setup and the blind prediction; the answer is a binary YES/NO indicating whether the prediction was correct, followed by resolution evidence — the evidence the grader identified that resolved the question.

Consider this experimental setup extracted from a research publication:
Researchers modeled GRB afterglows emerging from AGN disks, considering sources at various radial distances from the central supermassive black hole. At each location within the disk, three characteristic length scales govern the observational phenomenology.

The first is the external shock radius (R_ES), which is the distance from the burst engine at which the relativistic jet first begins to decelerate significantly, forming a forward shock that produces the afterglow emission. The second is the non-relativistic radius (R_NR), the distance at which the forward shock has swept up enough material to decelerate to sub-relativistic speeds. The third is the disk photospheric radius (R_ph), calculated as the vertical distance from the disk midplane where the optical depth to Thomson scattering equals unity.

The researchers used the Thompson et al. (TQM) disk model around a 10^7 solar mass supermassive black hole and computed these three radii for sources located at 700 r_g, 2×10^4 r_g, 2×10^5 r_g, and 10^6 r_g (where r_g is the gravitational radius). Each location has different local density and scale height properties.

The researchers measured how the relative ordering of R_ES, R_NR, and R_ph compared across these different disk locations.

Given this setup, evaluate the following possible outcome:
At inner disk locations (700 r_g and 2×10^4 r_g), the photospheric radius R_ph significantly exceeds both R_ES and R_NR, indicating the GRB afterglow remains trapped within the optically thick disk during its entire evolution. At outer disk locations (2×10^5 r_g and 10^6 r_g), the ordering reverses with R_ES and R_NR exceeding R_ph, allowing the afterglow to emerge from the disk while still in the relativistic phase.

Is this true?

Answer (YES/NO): NO